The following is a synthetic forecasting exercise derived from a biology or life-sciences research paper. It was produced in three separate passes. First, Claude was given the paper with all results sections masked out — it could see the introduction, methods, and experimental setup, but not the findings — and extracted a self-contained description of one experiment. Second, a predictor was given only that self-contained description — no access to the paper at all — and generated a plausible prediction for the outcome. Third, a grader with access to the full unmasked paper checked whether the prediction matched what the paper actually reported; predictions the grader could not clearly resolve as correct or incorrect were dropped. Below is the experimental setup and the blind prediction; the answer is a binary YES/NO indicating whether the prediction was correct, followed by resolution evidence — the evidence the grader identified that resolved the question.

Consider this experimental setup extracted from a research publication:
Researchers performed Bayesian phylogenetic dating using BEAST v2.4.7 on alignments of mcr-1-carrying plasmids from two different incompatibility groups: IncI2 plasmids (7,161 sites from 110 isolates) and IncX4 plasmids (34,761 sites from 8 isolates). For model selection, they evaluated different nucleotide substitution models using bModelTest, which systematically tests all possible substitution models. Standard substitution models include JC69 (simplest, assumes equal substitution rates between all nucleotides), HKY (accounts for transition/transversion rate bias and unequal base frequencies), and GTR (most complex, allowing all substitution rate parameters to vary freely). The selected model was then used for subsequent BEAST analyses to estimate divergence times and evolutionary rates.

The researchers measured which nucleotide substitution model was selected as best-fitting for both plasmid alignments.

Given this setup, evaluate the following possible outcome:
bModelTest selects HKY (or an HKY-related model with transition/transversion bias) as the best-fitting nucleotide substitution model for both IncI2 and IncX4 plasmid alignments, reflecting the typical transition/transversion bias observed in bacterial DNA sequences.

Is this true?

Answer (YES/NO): YES